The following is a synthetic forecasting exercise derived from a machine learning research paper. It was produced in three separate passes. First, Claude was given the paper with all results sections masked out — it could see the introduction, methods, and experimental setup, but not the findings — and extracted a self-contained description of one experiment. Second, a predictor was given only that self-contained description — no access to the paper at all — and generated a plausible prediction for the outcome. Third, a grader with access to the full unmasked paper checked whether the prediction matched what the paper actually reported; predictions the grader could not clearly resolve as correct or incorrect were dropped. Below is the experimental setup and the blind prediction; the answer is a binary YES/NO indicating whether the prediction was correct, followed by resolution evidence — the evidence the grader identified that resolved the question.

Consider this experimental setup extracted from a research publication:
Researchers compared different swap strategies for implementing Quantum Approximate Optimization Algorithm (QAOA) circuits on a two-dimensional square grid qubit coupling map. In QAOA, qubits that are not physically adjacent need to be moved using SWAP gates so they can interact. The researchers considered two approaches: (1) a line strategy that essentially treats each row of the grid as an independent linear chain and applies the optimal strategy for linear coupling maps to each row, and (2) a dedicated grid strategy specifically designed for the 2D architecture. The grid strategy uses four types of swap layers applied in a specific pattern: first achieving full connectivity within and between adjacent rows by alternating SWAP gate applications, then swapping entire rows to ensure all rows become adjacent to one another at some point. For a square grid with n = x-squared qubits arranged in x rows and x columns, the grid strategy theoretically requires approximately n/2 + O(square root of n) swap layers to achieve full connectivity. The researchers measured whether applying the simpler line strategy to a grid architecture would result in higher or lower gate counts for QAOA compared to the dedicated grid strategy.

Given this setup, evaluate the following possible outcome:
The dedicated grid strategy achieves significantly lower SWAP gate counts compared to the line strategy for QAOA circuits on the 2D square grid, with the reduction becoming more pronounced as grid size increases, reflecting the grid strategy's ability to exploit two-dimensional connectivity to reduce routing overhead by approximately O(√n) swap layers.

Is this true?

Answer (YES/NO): NO